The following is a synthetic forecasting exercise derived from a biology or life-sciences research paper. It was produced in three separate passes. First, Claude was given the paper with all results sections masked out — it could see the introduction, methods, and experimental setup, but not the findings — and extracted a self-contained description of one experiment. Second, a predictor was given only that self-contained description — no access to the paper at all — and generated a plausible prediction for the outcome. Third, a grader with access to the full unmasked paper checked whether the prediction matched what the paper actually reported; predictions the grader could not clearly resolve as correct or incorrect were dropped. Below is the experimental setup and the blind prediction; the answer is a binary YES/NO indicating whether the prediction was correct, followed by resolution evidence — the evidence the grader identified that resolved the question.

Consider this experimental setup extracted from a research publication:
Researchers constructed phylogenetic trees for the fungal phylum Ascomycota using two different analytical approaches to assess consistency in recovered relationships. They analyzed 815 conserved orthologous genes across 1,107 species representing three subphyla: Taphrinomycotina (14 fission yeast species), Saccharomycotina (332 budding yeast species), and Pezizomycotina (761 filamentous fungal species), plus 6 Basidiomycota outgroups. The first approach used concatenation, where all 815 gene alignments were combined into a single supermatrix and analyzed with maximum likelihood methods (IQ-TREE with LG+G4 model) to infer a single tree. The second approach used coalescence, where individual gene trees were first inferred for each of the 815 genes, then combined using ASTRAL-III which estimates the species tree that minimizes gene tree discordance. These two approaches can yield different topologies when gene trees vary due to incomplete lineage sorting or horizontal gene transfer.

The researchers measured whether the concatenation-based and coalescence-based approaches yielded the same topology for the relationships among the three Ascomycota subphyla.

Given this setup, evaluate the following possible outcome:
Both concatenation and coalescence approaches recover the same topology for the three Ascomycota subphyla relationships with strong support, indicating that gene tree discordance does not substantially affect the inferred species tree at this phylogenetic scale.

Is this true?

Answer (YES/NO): YES